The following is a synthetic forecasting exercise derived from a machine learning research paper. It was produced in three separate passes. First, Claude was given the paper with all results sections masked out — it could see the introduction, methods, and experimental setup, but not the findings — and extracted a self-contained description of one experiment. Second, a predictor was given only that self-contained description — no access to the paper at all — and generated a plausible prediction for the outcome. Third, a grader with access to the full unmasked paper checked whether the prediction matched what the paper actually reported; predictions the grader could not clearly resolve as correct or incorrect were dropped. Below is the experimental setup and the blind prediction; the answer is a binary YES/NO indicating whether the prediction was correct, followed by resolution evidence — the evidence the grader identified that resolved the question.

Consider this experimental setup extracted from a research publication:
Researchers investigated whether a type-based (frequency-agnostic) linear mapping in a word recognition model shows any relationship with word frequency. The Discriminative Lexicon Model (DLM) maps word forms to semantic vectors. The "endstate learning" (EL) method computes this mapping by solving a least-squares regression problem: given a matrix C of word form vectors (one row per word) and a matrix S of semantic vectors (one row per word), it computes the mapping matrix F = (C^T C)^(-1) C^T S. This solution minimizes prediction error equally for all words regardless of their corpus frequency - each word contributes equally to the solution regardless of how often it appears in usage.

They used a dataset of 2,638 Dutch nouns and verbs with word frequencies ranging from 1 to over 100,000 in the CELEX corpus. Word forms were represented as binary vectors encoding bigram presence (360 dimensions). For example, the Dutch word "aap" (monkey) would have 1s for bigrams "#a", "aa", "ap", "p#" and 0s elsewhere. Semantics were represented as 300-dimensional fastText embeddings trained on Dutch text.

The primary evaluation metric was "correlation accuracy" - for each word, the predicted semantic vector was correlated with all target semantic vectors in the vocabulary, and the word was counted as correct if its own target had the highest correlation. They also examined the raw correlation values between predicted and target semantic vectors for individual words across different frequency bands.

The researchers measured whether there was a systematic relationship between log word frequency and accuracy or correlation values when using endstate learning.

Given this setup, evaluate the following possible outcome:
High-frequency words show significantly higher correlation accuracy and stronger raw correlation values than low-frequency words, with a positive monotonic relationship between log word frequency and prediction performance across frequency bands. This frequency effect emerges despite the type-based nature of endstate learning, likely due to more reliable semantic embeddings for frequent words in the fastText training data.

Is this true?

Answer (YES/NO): NO